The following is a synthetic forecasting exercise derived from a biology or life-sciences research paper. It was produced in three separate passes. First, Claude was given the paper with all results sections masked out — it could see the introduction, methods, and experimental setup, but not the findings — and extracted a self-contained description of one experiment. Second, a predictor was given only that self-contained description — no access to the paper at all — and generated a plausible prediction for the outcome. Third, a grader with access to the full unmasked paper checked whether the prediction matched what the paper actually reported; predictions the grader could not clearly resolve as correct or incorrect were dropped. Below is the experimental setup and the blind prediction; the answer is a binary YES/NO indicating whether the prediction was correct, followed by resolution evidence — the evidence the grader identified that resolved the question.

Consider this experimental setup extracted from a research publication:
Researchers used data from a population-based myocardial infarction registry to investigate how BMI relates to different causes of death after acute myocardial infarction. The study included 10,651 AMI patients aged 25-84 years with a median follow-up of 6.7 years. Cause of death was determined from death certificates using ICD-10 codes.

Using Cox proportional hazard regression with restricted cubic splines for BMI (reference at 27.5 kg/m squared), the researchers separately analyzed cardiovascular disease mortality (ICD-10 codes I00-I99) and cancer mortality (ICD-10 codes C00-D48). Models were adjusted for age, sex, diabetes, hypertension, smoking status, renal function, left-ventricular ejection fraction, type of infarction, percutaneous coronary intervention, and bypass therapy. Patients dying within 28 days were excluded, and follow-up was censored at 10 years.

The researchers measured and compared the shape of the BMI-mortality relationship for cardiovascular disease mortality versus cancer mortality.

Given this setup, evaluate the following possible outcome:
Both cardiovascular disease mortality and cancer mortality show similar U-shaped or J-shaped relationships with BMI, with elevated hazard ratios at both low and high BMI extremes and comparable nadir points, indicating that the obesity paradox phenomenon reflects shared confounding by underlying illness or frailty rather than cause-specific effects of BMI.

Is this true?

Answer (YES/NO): NO